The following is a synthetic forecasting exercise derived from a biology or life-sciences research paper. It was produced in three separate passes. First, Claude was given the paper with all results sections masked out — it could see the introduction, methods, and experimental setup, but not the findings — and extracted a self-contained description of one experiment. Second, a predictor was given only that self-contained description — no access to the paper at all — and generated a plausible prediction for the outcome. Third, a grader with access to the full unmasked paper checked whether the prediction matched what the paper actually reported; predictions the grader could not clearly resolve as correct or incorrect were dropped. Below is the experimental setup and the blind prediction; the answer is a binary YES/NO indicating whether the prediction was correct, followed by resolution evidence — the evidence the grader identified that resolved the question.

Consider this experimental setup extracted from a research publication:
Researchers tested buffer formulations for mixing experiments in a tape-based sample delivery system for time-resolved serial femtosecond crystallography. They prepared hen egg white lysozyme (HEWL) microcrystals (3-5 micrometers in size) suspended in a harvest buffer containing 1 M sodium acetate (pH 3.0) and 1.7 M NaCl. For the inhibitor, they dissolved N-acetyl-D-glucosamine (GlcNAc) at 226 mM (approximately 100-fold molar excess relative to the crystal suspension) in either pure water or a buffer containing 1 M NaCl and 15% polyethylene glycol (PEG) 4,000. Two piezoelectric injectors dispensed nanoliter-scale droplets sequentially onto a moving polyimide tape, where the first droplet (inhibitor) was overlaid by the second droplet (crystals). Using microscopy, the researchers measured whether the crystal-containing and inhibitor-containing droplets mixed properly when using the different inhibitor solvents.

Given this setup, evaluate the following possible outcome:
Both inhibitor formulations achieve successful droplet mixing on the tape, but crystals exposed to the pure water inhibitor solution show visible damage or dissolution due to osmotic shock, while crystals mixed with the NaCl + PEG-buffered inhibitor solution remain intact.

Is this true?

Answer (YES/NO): NO